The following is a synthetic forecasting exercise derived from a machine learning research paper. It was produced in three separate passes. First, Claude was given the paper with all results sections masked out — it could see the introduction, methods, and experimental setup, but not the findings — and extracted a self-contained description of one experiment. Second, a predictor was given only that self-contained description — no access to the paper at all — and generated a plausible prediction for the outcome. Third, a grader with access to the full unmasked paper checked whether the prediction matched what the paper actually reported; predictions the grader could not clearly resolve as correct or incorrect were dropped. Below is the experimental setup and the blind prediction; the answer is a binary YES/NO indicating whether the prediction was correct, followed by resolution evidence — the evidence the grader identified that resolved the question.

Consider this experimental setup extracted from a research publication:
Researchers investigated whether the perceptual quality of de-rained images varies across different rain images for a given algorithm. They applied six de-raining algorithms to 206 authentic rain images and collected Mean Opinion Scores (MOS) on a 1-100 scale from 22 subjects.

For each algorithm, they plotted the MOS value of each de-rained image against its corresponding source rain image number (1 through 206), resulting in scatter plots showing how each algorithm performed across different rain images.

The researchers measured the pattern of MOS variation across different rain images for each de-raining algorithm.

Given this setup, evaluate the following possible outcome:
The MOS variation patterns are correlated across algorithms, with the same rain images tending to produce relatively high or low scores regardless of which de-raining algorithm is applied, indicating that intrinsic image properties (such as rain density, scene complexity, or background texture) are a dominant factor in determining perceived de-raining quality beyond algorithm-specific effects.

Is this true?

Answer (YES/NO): NO